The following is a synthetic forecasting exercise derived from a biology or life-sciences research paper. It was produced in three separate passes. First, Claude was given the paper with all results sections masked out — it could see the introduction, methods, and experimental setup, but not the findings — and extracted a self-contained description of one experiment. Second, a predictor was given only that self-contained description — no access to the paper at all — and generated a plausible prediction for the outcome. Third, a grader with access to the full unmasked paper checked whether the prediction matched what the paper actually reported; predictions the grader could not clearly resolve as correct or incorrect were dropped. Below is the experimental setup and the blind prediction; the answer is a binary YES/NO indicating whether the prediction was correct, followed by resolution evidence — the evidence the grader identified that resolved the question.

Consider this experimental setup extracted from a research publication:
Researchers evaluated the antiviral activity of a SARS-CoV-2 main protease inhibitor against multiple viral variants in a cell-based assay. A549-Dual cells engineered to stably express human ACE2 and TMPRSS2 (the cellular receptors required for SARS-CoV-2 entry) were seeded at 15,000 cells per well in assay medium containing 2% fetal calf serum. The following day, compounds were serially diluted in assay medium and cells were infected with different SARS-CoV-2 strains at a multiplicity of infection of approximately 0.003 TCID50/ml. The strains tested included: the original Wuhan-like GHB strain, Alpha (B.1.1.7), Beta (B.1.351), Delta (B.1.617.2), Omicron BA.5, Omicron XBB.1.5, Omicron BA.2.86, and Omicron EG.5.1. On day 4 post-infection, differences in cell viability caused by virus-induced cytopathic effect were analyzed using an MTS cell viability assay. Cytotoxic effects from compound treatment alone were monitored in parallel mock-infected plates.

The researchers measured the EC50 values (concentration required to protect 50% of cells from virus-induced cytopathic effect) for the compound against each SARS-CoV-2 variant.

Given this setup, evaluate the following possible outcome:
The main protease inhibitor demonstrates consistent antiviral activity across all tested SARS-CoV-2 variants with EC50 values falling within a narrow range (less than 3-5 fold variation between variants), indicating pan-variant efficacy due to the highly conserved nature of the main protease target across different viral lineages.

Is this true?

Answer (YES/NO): NO